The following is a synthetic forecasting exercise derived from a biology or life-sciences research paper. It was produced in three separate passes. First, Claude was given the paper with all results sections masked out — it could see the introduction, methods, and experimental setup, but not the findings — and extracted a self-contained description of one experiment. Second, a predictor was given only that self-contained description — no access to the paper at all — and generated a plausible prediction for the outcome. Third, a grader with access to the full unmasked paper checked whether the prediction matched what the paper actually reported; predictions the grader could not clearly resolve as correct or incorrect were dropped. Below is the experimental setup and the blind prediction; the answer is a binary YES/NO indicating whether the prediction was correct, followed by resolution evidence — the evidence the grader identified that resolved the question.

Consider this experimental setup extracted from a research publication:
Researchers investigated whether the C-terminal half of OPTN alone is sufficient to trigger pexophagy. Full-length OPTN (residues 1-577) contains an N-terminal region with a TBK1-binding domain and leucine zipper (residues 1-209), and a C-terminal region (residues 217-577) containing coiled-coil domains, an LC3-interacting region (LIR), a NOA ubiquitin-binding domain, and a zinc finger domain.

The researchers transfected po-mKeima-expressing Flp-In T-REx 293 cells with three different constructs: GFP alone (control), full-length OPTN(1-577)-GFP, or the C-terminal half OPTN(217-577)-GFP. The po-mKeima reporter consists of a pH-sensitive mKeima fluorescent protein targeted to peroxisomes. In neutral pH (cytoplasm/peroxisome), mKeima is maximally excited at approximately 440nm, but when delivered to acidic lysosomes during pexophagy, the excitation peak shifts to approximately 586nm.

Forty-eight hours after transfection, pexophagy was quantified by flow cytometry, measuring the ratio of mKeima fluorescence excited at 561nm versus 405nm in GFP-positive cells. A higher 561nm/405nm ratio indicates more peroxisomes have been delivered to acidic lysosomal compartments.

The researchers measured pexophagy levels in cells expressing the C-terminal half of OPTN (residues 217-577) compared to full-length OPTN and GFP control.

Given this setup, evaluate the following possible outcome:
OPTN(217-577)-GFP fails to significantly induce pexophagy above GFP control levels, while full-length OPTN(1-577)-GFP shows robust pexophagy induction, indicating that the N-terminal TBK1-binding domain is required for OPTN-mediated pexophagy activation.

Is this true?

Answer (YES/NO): NO